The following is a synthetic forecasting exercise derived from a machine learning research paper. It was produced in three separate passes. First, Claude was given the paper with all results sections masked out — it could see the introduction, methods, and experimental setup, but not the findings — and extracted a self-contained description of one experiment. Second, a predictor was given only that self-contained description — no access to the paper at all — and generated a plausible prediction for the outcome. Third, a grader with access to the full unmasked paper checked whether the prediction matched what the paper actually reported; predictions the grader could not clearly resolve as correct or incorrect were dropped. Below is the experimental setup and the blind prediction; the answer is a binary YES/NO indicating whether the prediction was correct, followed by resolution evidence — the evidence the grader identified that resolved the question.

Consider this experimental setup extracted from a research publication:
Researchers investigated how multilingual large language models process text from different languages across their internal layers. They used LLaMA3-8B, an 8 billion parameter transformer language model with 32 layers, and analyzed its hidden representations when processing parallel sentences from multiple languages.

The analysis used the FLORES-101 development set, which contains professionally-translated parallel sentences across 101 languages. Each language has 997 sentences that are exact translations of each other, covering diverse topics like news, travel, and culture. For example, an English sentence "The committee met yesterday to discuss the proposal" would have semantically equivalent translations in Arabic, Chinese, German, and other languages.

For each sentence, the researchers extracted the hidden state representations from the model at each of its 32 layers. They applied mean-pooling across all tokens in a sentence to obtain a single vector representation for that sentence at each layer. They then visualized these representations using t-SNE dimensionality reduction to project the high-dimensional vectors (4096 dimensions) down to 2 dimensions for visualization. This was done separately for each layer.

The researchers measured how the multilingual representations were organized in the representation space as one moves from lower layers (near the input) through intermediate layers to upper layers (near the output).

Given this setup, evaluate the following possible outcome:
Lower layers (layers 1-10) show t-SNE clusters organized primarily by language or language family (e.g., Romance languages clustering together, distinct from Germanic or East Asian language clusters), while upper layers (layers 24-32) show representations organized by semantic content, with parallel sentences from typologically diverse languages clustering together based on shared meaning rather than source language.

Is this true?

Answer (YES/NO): NO